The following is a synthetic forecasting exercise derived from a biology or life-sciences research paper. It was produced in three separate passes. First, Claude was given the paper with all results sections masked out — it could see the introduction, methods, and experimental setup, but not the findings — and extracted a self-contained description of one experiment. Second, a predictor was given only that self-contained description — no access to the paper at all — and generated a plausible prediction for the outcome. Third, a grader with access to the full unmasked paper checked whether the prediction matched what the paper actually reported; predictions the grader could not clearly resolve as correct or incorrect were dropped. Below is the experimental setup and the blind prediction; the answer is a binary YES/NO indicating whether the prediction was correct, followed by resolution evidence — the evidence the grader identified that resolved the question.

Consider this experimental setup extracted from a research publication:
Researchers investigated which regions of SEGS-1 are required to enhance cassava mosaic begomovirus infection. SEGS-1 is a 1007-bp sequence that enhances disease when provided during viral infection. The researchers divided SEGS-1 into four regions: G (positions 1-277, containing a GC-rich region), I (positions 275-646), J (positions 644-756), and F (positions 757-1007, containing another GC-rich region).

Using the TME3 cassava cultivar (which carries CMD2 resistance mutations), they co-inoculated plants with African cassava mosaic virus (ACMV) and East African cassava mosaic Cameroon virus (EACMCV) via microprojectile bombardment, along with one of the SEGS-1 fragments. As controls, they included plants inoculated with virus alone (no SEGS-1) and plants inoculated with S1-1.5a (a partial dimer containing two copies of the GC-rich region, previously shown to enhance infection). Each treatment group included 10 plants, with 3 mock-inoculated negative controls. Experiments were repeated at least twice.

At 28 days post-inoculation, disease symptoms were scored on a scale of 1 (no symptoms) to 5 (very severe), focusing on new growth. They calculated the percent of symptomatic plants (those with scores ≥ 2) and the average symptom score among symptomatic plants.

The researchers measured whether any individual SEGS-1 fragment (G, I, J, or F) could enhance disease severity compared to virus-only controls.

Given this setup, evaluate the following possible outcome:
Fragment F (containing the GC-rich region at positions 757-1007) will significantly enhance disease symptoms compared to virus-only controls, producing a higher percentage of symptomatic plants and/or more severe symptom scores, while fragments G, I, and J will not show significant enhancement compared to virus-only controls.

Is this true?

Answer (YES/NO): NO